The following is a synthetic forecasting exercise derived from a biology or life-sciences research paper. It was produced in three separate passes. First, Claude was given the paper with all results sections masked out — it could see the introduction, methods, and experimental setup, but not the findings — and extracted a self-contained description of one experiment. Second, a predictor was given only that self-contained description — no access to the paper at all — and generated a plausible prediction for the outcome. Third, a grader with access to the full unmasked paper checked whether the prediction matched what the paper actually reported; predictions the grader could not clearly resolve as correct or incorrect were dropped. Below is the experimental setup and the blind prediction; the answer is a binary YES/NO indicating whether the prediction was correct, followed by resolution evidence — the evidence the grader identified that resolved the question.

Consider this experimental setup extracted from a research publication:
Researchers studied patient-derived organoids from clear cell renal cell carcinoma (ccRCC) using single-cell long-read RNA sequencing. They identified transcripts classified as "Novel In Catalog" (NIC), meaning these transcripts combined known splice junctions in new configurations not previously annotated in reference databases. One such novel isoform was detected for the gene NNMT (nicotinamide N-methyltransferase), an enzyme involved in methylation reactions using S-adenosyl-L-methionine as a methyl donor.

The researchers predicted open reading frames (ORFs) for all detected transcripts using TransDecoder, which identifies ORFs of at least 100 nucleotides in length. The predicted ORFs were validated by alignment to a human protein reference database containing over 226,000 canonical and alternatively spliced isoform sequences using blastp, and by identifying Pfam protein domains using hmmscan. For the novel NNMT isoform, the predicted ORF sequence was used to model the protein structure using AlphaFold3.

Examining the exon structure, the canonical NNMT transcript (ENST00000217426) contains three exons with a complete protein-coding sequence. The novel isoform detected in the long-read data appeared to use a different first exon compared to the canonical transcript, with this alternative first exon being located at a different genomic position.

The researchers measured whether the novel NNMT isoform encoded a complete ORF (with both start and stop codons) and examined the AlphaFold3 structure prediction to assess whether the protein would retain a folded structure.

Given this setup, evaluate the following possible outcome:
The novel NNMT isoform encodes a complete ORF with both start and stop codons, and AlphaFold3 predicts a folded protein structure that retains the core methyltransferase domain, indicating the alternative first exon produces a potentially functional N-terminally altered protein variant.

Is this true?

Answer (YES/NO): NO